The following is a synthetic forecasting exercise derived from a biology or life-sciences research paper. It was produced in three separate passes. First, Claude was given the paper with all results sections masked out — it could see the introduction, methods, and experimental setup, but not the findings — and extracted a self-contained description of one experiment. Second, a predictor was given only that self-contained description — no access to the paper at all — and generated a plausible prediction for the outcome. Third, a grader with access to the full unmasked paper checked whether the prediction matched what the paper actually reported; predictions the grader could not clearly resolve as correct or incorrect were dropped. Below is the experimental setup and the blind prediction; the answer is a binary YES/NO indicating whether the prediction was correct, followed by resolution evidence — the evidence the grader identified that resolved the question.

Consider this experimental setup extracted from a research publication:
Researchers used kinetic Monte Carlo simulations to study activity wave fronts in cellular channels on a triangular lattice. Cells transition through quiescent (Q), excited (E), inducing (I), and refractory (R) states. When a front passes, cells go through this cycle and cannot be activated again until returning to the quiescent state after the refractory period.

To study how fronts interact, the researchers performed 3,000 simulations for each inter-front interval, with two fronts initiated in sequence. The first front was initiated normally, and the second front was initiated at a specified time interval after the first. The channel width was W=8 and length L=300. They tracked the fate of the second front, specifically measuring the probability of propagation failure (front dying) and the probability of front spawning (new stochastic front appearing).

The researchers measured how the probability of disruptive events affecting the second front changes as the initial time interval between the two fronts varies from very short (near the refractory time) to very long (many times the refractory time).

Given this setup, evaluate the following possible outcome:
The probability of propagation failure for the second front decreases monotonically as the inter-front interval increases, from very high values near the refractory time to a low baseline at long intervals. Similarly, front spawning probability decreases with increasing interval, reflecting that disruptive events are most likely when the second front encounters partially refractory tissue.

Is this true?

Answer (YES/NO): NO